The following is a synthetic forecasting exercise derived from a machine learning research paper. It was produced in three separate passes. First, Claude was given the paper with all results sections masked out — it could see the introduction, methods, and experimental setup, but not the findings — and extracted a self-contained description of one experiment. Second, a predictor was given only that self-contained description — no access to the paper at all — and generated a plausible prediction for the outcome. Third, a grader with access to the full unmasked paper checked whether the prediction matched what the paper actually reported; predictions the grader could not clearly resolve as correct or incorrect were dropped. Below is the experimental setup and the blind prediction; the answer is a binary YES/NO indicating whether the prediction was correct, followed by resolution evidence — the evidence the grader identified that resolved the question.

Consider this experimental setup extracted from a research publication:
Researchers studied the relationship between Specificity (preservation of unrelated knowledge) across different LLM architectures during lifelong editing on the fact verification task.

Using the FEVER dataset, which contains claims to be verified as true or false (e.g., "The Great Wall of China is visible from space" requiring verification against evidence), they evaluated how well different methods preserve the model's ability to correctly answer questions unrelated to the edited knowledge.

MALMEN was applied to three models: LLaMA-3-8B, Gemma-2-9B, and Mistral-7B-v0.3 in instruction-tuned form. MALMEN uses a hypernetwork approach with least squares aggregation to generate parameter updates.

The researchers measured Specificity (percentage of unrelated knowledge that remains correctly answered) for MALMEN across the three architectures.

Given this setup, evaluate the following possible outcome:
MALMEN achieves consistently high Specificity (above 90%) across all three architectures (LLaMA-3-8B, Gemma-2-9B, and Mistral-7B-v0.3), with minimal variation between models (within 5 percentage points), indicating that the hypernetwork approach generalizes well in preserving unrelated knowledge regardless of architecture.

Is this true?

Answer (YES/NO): NO